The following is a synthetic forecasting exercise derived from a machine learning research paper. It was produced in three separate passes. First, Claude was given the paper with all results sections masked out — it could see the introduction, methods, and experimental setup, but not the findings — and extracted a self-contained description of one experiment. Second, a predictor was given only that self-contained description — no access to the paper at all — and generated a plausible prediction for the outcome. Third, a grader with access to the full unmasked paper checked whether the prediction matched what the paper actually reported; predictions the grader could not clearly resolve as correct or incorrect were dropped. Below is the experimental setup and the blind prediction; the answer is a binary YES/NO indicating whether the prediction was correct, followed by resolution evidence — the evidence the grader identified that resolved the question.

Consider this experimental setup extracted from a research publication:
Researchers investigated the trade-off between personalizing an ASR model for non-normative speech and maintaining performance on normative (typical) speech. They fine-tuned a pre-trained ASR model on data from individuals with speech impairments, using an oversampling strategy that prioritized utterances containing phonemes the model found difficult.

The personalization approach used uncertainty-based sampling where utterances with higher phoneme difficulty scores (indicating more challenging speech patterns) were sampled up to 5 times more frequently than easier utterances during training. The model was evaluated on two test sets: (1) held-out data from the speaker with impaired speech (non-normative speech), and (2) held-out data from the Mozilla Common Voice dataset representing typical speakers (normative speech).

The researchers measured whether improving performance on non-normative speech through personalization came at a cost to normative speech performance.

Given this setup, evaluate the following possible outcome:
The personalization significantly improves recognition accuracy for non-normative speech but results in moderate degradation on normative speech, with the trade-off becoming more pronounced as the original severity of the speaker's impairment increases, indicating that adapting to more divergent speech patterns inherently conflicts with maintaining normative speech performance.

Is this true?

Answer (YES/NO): NO